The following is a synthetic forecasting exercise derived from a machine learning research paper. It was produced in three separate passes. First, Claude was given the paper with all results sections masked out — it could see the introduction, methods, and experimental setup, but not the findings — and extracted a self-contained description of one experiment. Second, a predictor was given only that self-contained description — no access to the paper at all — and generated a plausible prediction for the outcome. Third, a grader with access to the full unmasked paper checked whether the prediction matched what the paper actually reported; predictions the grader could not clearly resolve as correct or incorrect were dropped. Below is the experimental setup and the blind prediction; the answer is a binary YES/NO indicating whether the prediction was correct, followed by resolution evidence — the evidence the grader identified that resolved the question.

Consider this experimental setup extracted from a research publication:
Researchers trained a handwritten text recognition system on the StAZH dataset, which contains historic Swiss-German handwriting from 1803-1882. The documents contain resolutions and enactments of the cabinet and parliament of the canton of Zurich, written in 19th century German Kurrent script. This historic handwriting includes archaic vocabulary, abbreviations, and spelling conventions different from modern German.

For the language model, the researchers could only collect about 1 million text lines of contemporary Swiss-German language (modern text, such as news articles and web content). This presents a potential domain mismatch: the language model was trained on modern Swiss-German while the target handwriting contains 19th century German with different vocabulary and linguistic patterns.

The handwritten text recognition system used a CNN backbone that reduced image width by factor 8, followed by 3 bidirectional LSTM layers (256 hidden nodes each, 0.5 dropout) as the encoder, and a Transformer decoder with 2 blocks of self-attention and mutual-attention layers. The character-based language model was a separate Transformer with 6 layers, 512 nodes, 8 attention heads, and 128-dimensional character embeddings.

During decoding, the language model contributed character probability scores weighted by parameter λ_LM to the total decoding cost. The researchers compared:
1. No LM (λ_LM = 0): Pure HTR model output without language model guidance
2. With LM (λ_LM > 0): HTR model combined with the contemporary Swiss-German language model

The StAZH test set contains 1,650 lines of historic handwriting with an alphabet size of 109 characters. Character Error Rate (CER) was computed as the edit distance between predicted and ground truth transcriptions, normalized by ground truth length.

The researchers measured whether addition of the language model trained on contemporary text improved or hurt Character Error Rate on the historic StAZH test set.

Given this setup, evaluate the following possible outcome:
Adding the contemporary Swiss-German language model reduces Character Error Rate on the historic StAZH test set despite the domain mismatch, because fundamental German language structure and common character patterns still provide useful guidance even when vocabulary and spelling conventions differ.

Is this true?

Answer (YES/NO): NO